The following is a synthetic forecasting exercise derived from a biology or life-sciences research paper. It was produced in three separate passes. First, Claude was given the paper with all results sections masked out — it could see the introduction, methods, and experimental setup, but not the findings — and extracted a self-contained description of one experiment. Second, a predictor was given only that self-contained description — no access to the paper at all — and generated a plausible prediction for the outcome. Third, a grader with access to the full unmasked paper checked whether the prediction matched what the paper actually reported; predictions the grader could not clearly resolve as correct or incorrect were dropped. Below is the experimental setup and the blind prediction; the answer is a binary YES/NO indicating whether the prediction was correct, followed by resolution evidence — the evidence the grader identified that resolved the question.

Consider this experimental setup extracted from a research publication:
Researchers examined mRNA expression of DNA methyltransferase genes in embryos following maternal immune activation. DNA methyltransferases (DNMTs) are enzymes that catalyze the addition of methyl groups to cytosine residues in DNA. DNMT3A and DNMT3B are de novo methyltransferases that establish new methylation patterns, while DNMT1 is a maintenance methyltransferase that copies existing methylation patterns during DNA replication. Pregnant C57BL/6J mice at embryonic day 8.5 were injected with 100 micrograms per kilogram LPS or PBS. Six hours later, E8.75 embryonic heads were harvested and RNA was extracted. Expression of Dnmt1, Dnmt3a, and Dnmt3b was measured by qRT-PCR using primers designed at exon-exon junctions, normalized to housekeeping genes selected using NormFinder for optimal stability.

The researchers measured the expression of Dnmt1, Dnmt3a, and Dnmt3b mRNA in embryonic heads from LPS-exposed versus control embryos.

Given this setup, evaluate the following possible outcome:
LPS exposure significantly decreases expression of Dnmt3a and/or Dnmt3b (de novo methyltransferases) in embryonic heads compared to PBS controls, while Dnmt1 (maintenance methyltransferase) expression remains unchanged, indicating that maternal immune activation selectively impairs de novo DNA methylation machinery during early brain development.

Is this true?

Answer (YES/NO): NO